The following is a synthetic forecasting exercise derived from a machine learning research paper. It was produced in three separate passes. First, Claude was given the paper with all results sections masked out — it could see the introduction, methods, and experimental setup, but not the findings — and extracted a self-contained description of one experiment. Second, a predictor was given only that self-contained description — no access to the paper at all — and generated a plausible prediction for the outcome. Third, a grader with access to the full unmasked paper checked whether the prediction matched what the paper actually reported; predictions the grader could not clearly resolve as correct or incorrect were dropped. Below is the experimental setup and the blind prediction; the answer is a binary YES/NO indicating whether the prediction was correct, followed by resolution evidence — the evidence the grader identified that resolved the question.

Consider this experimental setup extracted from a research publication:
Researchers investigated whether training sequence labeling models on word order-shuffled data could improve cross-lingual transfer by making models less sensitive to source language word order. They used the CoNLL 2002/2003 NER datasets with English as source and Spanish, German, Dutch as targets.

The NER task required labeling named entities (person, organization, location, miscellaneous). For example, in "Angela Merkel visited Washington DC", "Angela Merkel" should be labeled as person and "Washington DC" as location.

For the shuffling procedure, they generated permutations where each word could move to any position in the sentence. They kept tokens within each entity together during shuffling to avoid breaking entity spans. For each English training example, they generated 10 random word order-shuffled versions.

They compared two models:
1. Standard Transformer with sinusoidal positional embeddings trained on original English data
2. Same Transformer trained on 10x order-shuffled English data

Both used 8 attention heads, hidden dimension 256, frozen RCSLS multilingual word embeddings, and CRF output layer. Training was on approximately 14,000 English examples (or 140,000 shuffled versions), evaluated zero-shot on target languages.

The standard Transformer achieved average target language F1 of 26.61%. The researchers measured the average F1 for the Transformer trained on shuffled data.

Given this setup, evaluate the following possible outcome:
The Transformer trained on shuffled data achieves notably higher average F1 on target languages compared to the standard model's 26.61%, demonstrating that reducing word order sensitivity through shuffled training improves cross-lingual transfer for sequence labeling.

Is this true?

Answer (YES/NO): NO